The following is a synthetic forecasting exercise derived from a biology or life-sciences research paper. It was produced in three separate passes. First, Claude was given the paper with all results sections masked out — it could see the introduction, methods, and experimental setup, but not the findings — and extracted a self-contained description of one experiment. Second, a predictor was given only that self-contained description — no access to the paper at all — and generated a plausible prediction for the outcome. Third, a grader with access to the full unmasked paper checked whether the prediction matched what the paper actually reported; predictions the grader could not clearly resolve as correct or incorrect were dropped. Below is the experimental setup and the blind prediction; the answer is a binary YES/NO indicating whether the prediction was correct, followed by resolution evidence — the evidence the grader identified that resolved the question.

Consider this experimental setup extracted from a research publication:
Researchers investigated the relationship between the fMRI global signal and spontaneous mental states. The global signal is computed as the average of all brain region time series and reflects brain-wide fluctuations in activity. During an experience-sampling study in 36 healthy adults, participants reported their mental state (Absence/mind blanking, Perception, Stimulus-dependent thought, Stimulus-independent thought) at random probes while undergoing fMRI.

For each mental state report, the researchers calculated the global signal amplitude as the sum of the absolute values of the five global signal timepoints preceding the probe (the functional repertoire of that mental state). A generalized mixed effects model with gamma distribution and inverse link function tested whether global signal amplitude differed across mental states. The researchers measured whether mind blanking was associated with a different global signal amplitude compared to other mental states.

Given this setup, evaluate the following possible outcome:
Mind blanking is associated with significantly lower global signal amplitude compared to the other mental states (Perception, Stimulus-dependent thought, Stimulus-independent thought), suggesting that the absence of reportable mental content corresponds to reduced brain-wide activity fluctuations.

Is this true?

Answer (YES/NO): NO